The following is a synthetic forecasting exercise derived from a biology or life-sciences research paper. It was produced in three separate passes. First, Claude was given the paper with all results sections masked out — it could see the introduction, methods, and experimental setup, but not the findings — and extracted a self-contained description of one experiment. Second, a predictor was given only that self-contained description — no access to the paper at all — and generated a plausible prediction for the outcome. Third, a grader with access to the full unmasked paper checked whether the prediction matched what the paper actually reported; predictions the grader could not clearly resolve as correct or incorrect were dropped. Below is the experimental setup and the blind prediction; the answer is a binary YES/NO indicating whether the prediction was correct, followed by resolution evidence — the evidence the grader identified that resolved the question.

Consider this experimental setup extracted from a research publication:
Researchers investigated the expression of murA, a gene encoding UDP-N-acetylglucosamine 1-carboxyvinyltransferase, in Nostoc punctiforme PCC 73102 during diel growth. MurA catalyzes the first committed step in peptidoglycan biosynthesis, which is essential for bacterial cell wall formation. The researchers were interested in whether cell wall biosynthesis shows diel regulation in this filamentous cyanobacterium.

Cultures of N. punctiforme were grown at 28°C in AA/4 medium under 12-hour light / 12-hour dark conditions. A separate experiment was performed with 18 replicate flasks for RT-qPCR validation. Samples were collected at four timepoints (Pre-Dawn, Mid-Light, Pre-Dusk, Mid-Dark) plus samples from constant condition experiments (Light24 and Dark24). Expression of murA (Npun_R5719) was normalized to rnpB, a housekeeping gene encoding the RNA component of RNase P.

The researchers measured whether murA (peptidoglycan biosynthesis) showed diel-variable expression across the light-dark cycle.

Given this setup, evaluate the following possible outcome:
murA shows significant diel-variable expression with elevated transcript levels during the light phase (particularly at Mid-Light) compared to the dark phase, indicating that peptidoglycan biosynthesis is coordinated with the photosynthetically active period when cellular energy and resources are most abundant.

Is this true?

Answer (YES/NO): NO